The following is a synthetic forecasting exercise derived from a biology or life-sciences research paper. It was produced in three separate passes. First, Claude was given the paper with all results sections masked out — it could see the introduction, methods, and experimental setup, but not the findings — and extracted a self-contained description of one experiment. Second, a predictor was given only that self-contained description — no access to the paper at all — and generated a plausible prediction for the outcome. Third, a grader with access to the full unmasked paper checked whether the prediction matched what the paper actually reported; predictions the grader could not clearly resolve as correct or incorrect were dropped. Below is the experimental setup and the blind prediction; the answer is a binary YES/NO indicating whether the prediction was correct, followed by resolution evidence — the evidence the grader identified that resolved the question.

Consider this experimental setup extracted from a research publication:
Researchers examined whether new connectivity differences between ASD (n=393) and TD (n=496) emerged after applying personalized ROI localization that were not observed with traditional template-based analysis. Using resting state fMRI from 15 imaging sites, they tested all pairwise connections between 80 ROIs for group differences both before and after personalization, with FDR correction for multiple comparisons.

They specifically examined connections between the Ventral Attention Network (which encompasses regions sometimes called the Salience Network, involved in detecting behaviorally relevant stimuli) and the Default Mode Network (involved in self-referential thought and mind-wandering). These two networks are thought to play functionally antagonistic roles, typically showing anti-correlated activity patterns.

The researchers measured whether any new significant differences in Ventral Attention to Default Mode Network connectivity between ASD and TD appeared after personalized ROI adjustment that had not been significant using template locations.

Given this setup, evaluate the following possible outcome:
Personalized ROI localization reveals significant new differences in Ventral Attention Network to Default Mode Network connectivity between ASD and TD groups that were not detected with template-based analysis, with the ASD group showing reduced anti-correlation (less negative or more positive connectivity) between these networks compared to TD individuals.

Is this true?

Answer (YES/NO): YES